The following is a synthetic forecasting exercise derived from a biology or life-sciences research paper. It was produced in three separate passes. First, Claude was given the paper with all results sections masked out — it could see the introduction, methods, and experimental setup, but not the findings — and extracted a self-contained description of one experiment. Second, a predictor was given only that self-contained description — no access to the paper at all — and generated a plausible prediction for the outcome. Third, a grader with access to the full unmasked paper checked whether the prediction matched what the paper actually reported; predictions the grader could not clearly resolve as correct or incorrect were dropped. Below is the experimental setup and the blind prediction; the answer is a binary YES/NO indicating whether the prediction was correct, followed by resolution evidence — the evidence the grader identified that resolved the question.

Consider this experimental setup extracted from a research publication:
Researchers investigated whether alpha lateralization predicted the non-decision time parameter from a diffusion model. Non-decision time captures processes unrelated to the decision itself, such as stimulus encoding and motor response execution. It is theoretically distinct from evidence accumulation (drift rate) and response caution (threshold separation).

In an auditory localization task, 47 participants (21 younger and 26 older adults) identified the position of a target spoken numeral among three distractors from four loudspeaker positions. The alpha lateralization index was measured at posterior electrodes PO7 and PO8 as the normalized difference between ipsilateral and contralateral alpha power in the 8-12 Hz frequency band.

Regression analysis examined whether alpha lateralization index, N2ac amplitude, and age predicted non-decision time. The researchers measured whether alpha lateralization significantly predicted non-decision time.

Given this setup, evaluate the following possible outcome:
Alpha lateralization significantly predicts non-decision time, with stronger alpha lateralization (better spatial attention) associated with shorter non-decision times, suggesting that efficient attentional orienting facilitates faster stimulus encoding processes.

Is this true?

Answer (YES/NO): NO